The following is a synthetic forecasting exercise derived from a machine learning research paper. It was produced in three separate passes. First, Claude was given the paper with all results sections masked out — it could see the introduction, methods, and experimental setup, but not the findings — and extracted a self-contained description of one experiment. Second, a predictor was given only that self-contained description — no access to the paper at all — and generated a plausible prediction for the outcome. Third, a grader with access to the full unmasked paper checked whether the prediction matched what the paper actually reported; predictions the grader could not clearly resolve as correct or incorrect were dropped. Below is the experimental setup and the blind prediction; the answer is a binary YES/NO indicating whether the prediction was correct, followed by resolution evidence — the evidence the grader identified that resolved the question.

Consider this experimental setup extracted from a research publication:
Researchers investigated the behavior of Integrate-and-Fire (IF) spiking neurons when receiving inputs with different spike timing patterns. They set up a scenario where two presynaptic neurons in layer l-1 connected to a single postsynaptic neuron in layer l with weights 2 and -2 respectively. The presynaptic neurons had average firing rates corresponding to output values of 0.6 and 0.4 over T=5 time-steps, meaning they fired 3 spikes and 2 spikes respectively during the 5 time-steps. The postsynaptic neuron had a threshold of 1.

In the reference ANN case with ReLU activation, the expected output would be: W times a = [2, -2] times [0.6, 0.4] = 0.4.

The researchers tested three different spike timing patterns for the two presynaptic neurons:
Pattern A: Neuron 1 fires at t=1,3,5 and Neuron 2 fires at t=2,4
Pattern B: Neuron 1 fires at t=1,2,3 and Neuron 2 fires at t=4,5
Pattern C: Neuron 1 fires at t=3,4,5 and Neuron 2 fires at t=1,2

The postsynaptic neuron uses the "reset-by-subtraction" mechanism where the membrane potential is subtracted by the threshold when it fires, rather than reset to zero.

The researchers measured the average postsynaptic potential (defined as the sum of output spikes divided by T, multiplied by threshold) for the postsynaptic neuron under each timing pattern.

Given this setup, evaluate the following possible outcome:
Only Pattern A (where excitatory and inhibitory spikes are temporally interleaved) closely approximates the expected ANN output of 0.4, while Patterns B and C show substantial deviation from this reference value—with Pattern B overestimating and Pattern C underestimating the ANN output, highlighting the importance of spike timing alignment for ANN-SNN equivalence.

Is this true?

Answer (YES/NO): YES